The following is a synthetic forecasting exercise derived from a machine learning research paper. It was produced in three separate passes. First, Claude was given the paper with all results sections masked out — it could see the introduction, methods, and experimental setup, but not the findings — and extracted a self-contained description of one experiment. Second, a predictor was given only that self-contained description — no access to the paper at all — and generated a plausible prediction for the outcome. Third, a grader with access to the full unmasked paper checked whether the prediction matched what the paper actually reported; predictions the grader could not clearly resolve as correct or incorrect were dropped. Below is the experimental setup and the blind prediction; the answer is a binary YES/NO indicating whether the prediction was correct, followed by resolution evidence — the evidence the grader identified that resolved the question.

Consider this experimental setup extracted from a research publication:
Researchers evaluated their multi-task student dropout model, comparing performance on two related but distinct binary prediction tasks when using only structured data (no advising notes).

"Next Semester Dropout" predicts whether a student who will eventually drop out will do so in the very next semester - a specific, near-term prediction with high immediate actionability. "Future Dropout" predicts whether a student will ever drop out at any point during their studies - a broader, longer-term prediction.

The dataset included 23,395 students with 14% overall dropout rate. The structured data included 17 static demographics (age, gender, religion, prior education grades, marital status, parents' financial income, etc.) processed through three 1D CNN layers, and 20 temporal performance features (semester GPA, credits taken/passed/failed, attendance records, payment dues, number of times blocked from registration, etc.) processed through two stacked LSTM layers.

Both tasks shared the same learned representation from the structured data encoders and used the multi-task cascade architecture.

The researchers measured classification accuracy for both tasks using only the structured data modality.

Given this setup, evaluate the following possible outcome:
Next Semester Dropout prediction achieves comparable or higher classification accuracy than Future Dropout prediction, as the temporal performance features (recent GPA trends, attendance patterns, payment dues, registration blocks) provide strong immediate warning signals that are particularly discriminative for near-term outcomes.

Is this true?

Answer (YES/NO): NO